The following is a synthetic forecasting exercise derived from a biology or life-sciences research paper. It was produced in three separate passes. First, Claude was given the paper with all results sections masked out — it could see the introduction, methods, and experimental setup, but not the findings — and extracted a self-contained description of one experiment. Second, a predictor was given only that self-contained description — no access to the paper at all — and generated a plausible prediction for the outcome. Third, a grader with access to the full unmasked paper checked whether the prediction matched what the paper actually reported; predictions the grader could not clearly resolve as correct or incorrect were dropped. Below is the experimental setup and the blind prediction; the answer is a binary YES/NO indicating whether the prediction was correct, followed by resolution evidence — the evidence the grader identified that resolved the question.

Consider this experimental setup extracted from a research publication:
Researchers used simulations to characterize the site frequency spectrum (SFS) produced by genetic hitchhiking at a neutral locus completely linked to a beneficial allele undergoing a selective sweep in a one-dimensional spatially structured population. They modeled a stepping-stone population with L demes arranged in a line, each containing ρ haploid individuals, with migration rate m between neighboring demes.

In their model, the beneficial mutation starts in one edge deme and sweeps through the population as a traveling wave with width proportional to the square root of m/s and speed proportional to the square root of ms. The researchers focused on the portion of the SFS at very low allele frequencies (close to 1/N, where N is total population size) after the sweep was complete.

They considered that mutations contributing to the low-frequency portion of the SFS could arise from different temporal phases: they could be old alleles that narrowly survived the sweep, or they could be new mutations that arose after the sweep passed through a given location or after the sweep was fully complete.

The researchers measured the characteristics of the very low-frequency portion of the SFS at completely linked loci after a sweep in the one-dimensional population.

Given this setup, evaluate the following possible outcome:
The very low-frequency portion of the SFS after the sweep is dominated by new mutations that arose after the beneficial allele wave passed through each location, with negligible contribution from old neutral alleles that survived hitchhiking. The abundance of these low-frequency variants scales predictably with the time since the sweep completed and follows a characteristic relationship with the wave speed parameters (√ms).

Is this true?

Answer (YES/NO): NO